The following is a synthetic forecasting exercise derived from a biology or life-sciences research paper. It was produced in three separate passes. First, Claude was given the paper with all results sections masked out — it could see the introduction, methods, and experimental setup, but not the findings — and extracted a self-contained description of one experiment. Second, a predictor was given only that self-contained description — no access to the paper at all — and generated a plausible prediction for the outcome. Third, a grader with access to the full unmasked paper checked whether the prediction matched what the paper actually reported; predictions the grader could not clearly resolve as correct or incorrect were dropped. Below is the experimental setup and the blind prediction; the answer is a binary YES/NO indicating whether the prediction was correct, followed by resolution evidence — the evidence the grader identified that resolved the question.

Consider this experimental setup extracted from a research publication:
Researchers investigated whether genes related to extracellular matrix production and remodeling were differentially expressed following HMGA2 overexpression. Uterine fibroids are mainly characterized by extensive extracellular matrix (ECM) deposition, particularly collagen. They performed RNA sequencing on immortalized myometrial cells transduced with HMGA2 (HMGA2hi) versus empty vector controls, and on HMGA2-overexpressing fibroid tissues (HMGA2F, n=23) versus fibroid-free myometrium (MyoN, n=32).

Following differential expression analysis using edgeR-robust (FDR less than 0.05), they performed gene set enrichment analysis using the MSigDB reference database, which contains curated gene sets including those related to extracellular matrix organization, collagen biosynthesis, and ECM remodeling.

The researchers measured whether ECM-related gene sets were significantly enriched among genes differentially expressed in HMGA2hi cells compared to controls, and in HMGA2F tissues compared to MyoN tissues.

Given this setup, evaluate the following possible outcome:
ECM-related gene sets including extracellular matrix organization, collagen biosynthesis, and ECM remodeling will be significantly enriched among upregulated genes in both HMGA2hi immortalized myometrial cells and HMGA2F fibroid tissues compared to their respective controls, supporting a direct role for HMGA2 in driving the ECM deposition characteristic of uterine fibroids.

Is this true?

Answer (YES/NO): YES